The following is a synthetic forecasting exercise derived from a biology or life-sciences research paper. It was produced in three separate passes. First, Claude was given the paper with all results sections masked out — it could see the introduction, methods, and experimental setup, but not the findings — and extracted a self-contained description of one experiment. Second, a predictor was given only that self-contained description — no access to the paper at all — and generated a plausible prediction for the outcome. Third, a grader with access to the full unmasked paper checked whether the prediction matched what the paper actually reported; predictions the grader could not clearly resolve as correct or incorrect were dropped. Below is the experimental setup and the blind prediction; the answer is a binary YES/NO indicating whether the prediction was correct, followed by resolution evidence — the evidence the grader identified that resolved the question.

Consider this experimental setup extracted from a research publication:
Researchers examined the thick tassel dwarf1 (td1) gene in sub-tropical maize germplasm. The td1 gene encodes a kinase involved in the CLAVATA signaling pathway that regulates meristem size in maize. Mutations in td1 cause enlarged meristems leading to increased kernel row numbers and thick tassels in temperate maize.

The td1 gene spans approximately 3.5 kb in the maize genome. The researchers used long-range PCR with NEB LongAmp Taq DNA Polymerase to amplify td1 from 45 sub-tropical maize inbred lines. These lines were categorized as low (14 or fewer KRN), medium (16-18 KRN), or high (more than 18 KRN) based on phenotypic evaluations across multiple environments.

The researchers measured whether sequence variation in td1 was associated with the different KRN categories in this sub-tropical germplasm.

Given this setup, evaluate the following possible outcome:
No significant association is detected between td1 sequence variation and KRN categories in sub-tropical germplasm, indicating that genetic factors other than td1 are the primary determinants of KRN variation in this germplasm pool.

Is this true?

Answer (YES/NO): NO